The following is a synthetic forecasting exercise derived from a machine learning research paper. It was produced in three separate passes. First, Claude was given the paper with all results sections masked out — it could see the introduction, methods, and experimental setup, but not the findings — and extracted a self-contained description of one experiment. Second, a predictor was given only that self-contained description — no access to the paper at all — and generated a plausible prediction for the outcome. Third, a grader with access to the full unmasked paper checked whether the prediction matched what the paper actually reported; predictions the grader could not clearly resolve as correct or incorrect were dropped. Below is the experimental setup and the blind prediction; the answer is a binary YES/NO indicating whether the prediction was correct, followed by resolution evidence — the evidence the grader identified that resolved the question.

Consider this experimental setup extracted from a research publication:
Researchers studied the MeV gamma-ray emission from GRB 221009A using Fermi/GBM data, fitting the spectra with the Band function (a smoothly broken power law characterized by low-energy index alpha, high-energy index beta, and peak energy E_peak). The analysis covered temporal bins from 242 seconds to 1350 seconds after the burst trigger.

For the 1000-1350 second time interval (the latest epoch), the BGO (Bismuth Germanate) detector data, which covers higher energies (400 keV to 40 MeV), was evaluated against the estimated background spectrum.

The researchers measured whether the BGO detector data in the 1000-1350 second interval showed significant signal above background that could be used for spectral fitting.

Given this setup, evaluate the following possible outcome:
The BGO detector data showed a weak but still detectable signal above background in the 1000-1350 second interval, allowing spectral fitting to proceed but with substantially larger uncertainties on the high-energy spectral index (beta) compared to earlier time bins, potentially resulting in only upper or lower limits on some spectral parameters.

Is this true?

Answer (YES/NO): NO